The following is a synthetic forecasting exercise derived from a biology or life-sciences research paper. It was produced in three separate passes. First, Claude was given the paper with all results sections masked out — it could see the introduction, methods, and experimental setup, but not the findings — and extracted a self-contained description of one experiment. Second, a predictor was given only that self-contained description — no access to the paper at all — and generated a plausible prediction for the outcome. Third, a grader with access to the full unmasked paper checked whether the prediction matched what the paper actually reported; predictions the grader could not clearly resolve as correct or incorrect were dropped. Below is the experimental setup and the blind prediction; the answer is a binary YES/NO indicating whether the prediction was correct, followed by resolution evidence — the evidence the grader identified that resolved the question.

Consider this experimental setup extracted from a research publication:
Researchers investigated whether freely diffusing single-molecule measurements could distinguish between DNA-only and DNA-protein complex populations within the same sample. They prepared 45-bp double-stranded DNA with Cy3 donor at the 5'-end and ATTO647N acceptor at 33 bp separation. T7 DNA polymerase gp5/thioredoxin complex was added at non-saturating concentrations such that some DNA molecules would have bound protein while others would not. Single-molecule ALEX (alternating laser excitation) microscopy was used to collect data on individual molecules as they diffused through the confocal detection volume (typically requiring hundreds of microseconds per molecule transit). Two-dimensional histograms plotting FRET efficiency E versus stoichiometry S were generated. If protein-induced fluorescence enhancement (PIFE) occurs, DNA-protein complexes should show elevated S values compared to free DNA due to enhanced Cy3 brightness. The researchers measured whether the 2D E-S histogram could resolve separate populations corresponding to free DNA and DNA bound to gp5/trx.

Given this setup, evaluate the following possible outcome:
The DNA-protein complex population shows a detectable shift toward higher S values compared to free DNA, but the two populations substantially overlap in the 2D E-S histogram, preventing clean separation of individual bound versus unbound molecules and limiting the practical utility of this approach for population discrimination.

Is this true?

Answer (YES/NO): NO